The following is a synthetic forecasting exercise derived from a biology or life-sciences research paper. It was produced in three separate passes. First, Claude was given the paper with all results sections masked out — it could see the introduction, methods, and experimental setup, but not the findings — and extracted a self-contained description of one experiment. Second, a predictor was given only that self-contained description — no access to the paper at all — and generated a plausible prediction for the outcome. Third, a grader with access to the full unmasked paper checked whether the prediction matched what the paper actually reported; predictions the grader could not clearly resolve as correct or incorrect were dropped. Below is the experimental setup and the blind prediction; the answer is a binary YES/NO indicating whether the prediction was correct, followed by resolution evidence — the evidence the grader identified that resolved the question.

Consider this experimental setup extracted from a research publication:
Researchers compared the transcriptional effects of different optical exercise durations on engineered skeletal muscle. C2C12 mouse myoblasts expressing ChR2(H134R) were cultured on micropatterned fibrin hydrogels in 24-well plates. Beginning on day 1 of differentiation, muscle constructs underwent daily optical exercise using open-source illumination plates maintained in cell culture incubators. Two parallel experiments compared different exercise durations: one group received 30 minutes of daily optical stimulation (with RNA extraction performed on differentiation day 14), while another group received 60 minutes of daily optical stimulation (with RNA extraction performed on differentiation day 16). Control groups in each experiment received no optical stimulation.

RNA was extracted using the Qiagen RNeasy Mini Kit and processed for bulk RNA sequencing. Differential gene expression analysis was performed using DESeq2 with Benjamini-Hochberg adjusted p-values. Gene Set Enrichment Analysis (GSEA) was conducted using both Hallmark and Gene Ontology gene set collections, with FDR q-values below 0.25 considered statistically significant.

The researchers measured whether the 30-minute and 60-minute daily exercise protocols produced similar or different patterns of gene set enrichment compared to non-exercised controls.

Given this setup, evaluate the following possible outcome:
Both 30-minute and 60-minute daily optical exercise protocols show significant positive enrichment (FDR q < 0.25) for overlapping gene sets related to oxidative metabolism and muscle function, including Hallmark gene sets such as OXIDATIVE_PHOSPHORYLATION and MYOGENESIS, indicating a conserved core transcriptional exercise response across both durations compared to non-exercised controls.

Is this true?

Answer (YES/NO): NO